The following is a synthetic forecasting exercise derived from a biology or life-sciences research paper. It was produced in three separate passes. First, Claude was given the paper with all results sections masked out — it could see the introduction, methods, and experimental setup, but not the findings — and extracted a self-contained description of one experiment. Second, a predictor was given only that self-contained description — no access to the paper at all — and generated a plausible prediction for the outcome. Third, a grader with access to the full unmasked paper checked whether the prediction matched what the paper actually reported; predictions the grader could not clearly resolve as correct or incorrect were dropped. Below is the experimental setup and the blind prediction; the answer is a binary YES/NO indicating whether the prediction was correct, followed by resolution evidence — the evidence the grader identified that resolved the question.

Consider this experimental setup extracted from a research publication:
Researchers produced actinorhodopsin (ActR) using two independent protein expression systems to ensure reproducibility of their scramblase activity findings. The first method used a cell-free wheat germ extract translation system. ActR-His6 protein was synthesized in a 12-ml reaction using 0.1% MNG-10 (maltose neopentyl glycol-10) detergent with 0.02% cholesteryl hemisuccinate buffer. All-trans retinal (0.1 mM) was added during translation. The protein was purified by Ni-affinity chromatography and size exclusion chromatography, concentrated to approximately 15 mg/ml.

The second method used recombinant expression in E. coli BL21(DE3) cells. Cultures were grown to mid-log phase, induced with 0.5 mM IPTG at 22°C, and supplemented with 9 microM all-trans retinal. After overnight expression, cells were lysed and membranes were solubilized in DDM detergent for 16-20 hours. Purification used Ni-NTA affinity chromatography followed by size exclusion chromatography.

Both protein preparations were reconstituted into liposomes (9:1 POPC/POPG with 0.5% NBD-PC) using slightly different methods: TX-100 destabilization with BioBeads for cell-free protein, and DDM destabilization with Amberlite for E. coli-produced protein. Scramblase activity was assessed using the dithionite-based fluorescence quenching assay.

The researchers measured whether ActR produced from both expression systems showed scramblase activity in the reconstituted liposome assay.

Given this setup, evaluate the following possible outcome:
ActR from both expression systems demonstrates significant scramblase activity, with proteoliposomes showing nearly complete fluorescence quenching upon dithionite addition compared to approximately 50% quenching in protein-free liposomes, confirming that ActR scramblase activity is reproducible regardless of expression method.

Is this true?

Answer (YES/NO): NO